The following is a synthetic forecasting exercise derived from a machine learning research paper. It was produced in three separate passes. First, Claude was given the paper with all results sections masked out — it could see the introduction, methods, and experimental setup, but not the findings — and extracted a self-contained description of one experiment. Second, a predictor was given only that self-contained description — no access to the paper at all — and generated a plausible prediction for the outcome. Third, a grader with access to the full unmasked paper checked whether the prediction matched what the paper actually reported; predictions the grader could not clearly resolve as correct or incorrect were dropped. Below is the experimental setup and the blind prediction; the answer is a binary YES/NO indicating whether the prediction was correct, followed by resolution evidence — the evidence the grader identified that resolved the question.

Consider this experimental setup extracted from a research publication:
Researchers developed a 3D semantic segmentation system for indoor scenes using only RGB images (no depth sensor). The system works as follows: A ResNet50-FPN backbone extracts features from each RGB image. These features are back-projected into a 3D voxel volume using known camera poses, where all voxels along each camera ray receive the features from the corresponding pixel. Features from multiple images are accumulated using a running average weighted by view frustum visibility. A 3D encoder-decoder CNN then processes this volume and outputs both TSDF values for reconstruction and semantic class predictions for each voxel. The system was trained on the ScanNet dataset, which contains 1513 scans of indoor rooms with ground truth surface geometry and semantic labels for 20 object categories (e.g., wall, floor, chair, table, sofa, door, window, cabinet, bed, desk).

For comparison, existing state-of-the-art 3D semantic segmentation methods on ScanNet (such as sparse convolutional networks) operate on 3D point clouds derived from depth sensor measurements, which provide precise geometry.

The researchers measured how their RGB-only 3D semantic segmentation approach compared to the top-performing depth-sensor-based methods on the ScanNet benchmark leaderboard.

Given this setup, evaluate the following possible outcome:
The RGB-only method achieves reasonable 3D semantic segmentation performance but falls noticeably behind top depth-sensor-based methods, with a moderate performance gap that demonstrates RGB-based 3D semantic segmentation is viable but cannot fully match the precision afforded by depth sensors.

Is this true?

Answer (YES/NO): NO